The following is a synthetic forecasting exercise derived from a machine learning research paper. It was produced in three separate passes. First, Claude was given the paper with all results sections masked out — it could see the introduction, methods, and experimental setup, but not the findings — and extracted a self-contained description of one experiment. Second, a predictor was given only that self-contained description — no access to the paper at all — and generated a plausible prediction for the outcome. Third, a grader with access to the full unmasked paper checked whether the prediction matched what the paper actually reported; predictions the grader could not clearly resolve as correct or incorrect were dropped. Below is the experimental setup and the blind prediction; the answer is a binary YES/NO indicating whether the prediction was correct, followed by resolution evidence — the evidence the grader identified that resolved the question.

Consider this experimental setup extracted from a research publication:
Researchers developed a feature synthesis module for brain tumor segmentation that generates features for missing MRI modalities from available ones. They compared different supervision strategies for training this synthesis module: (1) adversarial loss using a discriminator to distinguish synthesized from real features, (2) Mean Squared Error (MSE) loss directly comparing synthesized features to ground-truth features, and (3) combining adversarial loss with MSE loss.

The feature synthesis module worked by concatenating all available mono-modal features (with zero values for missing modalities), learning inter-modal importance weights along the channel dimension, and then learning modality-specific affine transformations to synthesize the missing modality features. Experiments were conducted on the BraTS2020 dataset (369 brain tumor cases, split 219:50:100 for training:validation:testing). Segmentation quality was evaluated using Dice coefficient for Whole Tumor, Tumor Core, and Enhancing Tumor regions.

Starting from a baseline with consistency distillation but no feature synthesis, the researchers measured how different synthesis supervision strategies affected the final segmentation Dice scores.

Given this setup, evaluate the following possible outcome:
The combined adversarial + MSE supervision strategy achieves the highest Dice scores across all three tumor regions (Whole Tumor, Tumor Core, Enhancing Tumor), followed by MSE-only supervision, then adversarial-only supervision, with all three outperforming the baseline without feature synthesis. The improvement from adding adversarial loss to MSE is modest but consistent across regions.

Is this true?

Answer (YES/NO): NO